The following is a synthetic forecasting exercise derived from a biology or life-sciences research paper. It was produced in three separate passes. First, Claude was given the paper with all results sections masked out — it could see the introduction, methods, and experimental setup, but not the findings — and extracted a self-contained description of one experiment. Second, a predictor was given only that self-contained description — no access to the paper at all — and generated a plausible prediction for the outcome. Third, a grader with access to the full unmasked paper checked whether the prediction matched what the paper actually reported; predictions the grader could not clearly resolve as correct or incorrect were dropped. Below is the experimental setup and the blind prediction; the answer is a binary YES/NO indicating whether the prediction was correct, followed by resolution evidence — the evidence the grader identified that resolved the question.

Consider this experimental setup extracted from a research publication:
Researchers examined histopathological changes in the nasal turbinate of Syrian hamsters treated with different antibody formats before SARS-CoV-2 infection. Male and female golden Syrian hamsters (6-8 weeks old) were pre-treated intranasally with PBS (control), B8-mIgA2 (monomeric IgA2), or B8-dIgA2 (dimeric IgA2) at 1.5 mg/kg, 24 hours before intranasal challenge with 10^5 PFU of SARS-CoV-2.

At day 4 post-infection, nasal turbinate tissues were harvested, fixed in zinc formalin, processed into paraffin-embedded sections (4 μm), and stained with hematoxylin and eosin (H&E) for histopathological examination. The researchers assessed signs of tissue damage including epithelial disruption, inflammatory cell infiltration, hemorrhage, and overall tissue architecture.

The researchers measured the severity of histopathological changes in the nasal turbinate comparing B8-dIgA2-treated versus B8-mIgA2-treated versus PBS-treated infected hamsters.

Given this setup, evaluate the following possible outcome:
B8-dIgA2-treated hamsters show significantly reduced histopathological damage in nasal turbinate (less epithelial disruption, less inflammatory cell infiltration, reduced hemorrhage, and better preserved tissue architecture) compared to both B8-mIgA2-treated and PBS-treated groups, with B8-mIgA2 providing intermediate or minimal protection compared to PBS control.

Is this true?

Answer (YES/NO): NO